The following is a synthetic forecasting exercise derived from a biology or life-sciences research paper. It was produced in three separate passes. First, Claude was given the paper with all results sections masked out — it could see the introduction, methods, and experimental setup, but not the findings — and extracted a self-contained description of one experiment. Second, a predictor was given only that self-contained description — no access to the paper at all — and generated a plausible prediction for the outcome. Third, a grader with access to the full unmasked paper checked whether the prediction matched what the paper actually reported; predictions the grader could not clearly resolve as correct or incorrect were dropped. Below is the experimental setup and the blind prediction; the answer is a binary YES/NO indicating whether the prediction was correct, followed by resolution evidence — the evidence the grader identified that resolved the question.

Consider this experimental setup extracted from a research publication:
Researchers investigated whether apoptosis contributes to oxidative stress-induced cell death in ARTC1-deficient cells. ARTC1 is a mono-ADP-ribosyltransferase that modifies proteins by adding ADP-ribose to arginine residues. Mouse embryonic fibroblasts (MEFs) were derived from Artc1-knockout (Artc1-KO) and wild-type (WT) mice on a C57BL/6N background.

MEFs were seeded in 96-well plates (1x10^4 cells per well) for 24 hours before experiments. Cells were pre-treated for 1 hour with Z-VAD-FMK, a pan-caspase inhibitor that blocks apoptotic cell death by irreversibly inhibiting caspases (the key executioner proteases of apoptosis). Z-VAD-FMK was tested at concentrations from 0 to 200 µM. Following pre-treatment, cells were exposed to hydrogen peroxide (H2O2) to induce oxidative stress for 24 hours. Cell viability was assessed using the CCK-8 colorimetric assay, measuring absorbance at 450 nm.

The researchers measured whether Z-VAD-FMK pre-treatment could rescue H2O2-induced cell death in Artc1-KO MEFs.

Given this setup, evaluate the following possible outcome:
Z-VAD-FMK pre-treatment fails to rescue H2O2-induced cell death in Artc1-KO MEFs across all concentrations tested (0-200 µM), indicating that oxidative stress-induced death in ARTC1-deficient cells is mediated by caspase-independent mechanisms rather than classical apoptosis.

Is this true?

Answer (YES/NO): YES